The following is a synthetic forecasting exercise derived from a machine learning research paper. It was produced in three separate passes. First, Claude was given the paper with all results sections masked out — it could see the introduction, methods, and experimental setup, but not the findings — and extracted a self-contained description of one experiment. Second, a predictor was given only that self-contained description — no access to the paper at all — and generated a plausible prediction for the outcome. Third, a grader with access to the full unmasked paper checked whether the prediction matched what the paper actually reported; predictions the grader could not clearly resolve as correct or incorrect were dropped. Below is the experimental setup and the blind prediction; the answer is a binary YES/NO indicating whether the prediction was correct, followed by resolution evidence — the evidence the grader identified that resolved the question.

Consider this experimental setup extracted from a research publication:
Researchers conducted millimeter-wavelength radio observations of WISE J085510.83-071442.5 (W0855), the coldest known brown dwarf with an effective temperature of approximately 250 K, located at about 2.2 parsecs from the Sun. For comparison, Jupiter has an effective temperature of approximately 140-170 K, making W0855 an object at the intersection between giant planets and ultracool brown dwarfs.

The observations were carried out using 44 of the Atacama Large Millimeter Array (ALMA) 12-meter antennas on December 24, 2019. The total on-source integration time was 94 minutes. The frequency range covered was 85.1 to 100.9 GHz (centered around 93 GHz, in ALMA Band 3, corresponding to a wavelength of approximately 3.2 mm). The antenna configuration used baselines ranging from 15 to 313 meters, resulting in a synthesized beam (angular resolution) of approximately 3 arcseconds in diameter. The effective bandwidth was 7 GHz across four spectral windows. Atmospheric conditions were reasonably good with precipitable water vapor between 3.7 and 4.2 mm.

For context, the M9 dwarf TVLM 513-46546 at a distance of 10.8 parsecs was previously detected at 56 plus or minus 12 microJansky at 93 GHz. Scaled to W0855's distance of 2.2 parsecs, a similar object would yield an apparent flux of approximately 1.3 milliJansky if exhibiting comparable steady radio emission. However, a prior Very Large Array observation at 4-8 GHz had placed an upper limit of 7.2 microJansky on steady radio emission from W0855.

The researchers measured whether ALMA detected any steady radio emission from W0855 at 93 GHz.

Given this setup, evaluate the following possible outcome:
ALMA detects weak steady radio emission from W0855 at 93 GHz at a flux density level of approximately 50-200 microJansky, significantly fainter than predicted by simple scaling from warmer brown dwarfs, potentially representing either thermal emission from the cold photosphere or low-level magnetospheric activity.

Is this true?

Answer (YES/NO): NO